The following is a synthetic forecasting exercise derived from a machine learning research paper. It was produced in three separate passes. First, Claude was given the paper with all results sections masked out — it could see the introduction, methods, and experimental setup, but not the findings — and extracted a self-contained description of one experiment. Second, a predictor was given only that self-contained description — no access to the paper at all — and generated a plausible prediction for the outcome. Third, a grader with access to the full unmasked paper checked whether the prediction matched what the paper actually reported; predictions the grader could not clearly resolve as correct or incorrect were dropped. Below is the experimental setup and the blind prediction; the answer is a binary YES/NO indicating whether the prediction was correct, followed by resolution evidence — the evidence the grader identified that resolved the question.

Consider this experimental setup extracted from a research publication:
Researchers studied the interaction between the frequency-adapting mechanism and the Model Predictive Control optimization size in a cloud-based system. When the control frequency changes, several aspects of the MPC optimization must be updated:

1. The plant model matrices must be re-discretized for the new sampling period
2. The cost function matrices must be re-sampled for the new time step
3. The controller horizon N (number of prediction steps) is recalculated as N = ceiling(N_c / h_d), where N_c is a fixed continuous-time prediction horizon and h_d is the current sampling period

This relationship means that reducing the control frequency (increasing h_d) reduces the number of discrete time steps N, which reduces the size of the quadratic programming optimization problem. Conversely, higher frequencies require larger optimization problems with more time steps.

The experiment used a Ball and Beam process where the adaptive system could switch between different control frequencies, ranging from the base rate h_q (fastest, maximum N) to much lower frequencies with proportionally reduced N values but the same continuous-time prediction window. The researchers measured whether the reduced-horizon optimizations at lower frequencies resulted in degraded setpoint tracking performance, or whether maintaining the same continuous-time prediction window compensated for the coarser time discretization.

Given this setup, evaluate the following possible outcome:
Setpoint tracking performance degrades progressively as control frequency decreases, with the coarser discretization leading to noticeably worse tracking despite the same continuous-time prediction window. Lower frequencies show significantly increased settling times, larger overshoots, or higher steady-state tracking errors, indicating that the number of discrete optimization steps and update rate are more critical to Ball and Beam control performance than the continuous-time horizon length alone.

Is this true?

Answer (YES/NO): YES